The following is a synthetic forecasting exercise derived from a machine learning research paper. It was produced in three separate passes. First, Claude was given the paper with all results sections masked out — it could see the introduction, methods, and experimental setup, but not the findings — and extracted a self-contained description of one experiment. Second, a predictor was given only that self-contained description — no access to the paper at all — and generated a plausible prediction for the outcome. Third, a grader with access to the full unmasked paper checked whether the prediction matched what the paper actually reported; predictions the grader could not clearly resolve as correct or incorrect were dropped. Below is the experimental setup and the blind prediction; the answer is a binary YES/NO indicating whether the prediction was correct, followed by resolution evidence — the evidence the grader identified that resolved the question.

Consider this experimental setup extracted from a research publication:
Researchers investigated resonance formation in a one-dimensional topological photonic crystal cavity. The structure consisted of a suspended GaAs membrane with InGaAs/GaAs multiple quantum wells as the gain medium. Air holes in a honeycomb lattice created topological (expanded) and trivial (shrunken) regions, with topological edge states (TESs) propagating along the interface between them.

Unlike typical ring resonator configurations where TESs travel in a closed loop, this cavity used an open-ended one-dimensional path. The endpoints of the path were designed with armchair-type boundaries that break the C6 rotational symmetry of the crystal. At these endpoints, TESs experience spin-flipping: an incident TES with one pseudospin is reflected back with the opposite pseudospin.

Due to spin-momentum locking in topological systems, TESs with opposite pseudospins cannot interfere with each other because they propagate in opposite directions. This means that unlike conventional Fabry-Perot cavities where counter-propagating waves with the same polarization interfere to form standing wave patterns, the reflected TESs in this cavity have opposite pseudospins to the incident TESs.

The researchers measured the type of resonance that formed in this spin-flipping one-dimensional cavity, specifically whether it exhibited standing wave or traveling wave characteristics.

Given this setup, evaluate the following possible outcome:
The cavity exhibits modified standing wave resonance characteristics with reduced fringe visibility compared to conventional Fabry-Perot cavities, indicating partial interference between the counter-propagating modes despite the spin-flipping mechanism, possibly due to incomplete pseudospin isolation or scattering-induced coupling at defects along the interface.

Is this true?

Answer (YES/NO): NO